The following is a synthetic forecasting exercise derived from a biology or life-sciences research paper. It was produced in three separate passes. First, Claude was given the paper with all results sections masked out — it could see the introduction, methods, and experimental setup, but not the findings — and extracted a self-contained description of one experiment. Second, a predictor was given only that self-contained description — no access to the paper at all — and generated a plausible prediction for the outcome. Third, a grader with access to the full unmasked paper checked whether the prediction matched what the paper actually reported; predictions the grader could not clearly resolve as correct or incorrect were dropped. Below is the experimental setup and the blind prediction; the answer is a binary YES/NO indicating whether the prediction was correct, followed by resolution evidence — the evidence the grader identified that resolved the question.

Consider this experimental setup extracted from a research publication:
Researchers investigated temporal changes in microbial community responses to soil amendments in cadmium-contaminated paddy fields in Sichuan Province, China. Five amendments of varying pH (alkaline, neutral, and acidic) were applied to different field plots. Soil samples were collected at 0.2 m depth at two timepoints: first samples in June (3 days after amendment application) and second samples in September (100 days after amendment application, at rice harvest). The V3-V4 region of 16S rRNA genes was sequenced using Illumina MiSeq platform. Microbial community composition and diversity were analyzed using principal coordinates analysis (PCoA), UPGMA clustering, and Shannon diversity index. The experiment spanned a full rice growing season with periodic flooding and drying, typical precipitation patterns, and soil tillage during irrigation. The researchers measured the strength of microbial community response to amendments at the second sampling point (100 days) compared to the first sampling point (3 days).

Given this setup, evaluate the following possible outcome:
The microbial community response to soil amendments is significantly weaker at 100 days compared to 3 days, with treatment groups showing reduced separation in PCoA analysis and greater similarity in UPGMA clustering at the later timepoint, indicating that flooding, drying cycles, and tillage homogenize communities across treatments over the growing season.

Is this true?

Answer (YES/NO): YES